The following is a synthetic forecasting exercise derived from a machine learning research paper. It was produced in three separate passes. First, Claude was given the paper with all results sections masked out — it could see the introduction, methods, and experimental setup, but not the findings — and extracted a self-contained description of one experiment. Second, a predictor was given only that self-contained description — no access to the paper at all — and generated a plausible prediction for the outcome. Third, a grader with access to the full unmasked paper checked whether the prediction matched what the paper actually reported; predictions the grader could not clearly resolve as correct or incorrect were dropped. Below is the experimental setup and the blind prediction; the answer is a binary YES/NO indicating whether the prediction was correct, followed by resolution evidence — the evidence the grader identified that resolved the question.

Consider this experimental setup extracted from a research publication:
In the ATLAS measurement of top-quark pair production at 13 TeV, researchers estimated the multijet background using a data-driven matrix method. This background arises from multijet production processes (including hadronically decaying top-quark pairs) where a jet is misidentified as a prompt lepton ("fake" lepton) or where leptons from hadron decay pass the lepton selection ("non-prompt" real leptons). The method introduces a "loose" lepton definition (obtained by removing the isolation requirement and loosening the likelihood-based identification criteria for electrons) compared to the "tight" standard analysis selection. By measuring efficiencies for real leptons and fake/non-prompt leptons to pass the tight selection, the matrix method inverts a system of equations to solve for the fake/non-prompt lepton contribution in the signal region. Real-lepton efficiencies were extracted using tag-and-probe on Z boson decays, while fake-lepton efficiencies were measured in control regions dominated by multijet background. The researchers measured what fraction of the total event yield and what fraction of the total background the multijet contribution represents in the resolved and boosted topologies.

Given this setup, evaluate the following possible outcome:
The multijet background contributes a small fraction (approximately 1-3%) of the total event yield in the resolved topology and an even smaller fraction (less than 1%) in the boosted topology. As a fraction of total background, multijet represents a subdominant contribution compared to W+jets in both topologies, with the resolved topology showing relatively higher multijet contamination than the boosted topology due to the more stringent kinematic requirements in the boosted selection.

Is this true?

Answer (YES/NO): NO